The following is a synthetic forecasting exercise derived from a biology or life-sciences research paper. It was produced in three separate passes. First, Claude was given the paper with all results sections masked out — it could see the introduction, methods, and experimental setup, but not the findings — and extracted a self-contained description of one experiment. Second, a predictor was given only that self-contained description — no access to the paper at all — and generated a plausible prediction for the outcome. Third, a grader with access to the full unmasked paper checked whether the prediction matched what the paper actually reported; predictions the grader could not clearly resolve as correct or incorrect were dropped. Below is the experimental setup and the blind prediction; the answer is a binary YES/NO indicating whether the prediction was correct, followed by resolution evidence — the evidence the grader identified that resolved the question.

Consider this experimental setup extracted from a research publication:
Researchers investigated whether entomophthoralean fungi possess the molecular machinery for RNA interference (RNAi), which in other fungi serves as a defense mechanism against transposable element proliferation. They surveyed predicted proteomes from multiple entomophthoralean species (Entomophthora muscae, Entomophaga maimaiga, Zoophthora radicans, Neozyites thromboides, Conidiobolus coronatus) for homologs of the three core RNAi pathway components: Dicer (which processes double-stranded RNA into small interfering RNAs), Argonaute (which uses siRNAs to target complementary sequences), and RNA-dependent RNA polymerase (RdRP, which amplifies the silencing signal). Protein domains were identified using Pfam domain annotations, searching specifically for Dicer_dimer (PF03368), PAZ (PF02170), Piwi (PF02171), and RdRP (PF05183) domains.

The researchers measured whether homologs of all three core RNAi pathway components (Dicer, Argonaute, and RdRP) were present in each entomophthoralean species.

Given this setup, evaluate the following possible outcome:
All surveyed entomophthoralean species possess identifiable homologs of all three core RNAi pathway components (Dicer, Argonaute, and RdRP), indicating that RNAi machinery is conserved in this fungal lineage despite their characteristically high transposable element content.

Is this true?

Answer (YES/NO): YES